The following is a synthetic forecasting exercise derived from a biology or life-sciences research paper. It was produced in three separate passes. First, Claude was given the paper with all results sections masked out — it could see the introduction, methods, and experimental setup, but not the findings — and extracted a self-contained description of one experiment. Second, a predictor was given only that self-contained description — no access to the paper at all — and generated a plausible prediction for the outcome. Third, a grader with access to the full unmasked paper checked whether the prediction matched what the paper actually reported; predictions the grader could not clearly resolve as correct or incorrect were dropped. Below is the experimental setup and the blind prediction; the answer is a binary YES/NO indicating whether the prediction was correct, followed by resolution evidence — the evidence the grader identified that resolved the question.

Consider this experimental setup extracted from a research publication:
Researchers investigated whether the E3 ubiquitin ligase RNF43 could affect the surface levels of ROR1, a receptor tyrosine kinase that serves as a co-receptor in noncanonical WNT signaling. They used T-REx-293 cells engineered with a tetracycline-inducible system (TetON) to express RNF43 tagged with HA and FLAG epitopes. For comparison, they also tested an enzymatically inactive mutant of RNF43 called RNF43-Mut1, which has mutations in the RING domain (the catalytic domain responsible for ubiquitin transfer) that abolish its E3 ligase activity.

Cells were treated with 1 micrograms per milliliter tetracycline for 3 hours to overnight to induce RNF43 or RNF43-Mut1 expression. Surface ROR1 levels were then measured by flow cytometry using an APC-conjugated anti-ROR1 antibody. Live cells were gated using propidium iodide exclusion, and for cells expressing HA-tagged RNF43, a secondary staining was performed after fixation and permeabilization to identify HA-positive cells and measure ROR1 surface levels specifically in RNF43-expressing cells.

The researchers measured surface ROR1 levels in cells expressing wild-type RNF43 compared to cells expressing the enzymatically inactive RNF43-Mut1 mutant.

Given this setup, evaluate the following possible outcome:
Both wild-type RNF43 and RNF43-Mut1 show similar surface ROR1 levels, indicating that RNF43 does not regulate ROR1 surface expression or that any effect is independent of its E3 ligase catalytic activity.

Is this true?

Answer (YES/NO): NO